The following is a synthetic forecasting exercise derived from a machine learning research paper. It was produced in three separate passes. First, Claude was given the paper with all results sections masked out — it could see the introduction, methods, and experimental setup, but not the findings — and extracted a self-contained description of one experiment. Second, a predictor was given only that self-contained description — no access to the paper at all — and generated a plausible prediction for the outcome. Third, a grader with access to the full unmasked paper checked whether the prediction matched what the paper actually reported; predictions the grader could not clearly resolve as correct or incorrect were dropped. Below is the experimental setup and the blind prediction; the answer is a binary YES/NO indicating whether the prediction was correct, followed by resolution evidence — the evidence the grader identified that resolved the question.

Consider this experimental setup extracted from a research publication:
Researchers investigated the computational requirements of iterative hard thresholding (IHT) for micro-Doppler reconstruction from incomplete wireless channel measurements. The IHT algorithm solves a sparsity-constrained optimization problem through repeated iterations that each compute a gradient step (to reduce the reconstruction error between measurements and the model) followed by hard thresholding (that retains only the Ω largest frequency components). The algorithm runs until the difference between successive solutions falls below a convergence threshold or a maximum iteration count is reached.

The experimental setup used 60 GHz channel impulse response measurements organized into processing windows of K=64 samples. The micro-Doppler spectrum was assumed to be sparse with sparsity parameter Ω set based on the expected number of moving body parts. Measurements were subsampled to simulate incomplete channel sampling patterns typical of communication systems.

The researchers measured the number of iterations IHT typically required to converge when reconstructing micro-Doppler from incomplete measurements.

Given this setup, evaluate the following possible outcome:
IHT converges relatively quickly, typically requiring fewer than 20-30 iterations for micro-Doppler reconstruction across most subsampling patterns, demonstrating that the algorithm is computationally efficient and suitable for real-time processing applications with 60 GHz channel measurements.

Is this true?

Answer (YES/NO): NO